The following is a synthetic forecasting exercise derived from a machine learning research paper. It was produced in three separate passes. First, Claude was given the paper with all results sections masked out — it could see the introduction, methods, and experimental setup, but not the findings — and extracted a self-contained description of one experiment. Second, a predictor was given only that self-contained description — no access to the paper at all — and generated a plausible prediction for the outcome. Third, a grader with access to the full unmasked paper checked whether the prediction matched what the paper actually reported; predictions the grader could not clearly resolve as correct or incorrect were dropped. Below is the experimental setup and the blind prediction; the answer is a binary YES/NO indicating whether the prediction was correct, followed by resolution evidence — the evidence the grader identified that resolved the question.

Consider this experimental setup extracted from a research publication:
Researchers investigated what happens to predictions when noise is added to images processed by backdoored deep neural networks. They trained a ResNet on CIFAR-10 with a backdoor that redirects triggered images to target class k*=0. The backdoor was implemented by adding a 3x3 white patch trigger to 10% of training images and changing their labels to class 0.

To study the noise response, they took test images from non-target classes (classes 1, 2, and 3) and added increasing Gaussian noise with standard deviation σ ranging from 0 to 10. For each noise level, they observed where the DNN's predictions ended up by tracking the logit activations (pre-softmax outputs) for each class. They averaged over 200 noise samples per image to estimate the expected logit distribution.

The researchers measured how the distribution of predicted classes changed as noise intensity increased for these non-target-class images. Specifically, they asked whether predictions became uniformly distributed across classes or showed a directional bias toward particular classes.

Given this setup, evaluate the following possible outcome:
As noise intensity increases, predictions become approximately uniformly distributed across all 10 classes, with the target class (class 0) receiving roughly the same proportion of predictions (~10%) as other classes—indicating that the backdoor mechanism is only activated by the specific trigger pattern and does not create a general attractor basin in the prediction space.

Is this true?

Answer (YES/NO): NO